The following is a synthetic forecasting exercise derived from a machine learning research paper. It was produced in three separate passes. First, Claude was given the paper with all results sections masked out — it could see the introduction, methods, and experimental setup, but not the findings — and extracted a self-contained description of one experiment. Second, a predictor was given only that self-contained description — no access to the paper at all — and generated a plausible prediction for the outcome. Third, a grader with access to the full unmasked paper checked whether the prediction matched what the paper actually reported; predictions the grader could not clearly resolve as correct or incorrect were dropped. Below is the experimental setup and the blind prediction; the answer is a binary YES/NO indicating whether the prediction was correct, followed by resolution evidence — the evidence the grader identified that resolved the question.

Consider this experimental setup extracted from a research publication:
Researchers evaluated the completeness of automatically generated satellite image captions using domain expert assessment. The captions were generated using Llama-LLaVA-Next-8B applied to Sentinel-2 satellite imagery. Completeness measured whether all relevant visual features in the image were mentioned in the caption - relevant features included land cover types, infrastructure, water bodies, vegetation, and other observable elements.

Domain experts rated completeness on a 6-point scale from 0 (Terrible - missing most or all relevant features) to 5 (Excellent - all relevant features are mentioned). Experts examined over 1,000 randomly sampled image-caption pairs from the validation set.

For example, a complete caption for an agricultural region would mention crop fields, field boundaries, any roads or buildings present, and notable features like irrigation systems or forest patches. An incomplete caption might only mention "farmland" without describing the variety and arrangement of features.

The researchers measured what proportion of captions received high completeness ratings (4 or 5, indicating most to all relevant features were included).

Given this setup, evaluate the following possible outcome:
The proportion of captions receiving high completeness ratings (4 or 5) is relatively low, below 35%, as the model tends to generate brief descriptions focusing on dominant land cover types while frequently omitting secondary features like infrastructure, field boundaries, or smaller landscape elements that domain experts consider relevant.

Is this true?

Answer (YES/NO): NO